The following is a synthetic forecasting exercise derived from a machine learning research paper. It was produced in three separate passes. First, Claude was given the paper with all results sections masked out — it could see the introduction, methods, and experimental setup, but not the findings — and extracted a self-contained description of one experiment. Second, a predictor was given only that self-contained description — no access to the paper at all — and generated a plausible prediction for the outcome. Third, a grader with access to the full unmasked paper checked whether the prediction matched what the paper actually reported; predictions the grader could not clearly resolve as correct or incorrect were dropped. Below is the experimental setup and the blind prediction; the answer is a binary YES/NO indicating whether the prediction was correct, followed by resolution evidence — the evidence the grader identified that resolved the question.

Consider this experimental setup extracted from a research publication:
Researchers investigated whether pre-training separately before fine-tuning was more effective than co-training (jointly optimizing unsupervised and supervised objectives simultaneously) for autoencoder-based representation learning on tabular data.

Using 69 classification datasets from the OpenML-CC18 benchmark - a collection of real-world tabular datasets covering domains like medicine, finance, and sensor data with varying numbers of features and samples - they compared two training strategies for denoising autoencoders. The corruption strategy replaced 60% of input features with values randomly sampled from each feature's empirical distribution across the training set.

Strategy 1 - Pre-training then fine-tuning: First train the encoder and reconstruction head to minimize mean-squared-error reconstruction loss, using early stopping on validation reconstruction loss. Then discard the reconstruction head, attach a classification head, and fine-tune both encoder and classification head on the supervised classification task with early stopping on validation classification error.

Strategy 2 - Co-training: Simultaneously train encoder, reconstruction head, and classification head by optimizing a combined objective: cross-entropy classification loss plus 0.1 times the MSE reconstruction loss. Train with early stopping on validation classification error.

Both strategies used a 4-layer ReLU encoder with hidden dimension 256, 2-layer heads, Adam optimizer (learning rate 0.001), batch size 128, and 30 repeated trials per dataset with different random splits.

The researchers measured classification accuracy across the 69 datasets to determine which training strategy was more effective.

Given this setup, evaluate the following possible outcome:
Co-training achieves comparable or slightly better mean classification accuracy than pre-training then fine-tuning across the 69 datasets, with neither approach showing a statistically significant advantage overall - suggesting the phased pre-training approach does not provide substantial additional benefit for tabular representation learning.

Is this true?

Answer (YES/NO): NO